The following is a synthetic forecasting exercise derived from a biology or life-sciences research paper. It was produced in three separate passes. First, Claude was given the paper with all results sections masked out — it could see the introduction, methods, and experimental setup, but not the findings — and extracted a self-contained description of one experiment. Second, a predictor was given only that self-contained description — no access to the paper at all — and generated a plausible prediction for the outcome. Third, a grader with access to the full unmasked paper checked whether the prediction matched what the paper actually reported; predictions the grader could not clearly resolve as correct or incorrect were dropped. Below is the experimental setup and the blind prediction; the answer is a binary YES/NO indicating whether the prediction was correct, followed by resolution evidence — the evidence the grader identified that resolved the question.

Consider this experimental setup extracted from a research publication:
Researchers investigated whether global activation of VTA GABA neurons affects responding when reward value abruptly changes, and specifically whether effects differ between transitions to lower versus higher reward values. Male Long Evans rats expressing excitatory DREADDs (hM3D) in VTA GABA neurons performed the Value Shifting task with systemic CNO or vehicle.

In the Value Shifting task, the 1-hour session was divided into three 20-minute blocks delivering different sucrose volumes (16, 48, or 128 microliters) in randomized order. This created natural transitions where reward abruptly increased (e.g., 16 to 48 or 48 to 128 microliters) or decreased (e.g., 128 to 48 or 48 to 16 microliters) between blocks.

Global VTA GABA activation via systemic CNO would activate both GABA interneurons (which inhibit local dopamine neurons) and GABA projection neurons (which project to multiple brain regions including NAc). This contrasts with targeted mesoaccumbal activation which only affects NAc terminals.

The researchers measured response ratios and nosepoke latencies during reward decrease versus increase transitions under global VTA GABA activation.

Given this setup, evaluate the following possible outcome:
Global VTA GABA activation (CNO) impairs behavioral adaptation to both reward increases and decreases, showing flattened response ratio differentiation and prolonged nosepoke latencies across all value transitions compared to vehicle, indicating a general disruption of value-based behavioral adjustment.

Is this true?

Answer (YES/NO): NO